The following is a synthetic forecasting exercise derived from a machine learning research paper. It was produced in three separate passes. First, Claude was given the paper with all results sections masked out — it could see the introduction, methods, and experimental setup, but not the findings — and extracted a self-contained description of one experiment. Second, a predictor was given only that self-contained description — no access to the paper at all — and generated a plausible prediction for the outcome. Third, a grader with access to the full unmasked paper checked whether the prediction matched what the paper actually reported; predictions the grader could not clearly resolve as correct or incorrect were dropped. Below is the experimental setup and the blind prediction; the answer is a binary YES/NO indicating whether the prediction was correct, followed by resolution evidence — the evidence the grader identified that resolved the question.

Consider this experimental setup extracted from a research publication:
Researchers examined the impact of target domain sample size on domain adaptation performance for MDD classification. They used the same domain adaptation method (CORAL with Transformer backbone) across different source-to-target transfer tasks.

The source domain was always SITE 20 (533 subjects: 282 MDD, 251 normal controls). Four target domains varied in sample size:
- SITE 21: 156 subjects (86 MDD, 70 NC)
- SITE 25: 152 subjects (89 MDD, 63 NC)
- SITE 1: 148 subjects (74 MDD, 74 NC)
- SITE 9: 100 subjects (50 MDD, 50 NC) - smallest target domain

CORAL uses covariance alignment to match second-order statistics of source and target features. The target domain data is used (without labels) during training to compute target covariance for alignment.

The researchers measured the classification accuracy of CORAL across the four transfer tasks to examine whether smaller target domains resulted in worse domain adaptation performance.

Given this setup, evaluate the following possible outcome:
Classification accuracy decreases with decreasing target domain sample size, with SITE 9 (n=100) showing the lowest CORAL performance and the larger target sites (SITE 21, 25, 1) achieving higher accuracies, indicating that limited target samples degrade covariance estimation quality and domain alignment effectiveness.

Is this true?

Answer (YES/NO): NO